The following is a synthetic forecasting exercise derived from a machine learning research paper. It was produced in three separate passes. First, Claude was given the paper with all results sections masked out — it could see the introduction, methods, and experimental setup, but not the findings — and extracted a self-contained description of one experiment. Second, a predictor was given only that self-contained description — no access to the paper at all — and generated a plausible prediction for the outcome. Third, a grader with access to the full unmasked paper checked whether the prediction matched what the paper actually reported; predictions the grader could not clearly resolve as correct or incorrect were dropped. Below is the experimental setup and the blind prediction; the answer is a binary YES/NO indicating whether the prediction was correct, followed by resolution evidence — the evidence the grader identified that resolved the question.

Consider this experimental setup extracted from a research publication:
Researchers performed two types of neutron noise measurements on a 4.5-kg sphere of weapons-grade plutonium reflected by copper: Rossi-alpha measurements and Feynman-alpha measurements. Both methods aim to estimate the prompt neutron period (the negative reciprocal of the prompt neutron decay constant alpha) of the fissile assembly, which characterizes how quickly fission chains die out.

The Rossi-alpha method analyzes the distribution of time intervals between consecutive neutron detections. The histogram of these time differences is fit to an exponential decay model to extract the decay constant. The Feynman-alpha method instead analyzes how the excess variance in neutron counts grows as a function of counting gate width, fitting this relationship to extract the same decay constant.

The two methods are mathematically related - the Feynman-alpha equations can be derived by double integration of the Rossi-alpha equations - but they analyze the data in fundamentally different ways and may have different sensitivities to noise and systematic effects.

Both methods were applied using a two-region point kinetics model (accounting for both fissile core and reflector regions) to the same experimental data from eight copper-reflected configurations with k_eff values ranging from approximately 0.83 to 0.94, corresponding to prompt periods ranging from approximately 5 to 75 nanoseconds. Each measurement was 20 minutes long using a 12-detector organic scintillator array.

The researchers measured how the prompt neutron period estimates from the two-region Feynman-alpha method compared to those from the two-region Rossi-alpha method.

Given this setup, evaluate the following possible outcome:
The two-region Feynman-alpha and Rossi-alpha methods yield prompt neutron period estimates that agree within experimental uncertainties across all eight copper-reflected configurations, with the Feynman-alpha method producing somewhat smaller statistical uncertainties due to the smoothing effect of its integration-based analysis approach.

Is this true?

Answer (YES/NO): NO